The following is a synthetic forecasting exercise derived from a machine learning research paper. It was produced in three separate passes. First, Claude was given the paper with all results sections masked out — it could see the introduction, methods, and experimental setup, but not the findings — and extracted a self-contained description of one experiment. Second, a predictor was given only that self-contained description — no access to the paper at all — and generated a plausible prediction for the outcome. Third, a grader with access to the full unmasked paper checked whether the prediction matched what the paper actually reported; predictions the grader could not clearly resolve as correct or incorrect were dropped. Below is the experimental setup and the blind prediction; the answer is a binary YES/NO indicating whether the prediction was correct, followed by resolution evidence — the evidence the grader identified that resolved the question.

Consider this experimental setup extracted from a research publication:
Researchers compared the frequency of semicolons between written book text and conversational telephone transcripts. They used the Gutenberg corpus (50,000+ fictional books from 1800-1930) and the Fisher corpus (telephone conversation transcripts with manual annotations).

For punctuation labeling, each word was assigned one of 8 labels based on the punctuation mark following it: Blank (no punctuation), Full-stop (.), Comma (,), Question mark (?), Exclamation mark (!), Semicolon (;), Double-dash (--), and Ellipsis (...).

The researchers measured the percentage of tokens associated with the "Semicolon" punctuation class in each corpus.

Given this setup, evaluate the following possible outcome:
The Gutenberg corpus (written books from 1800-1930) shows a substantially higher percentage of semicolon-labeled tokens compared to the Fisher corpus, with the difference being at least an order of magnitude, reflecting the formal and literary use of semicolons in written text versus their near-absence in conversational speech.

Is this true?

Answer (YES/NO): YES